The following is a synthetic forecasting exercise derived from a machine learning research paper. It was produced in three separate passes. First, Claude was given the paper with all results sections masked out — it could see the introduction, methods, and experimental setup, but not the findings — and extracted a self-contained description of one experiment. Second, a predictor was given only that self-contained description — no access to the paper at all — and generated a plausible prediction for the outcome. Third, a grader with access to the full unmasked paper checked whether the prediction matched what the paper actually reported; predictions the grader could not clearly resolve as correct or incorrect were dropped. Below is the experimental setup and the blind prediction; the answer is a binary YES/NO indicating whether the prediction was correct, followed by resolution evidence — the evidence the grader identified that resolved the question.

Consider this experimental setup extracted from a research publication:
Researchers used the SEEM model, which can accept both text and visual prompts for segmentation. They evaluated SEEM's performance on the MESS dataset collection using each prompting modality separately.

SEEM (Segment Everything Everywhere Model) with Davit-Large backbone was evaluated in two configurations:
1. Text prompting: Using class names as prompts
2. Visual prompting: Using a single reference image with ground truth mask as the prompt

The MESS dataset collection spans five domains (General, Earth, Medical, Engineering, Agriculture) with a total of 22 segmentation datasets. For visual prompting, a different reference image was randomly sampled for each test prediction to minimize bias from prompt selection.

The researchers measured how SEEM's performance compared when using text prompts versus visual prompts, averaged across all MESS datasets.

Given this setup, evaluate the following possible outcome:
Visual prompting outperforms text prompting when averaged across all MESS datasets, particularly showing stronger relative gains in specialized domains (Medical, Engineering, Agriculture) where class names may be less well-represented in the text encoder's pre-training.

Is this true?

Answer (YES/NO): NO